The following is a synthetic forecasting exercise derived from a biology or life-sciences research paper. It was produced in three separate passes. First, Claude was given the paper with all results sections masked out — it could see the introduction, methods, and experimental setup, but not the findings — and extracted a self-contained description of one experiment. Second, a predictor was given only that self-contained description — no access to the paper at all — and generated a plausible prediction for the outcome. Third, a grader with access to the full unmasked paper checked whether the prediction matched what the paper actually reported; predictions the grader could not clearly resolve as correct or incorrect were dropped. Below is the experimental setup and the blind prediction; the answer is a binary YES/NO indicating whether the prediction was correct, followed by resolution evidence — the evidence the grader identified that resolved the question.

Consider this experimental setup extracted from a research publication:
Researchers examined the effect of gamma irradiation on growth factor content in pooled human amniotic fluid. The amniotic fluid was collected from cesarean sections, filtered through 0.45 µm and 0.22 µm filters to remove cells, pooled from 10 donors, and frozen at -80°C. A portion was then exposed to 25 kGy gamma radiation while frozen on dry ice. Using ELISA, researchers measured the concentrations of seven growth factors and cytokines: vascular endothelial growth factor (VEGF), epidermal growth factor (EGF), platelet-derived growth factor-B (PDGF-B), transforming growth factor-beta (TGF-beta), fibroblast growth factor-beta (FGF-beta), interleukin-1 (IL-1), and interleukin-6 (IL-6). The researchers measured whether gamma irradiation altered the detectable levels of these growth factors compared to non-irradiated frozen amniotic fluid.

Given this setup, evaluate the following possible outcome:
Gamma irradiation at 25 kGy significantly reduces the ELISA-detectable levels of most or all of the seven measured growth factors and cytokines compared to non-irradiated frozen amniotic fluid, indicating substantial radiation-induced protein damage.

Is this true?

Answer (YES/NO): NO